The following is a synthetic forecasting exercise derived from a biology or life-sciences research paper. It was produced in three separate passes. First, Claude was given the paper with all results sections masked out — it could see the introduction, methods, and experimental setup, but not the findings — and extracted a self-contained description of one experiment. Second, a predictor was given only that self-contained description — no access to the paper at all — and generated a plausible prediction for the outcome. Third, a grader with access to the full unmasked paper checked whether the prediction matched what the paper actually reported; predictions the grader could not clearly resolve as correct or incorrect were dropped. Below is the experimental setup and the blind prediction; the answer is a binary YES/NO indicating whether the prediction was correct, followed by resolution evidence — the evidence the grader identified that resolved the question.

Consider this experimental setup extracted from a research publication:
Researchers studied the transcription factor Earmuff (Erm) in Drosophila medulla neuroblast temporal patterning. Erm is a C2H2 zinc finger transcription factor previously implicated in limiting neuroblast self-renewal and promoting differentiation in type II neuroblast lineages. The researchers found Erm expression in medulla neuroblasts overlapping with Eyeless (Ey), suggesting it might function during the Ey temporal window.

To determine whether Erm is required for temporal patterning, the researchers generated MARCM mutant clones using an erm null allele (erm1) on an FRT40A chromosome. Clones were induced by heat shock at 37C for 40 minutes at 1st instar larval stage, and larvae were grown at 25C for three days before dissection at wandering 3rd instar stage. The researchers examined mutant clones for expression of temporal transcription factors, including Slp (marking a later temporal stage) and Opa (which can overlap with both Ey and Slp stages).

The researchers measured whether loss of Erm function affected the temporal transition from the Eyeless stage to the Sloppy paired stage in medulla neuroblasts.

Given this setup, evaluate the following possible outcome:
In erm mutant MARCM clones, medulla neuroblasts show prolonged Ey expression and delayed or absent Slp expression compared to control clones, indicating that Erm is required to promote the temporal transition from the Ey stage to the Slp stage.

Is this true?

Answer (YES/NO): NO